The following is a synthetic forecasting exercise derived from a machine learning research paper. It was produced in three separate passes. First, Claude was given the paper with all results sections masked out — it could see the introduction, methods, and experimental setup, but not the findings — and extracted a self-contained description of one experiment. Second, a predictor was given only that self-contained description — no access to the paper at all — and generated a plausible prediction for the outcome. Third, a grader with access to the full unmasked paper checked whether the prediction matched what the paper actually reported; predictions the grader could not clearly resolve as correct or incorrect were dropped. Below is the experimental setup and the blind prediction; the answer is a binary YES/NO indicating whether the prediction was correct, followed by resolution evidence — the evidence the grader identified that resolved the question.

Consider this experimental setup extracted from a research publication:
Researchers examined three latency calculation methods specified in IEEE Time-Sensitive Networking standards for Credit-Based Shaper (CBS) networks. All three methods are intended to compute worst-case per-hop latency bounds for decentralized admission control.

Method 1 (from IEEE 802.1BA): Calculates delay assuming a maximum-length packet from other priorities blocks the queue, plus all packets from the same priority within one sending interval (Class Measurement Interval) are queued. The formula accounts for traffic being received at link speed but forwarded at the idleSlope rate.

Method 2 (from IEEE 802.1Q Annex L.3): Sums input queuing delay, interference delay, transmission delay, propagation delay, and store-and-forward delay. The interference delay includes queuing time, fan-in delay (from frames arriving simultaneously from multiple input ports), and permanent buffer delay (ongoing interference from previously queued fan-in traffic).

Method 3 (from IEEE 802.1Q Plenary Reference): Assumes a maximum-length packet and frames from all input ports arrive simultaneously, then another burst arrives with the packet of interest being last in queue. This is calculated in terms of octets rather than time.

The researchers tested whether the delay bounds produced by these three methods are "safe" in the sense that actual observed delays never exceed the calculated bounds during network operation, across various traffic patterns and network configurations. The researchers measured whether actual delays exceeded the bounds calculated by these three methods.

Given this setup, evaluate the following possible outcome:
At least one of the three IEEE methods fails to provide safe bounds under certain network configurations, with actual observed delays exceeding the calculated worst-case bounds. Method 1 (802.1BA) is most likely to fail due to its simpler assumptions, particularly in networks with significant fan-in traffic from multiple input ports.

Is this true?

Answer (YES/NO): YES